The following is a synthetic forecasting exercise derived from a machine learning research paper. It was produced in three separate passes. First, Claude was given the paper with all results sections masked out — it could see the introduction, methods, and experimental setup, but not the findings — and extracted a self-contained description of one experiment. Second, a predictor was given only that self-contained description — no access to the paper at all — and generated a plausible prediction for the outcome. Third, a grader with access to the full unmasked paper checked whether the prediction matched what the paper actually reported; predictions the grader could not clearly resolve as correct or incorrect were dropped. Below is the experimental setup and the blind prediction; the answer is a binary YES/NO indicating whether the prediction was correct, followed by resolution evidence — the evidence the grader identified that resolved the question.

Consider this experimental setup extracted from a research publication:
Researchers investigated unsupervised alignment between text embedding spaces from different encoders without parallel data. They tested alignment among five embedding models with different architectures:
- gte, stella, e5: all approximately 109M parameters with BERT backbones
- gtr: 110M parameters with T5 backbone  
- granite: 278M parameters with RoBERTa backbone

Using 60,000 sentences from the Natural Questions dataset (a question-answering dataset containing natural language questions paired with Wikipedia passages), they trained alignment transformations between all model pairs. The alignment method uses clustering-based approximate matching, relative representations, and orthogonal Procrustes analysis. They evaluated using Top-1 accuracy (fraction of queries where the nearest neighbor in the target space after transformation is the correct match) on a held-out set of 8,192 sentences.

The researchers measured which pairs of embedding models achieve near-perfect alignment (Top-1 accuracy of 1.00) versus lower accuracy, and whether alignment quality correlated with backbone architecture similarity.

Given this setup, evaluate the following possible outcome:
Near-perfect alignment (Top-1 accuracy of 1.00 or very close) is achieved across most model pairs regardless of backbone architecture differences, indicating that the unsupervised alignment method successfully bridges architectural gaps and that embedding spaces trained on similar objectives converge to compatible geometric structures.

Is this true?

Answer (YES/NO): YES